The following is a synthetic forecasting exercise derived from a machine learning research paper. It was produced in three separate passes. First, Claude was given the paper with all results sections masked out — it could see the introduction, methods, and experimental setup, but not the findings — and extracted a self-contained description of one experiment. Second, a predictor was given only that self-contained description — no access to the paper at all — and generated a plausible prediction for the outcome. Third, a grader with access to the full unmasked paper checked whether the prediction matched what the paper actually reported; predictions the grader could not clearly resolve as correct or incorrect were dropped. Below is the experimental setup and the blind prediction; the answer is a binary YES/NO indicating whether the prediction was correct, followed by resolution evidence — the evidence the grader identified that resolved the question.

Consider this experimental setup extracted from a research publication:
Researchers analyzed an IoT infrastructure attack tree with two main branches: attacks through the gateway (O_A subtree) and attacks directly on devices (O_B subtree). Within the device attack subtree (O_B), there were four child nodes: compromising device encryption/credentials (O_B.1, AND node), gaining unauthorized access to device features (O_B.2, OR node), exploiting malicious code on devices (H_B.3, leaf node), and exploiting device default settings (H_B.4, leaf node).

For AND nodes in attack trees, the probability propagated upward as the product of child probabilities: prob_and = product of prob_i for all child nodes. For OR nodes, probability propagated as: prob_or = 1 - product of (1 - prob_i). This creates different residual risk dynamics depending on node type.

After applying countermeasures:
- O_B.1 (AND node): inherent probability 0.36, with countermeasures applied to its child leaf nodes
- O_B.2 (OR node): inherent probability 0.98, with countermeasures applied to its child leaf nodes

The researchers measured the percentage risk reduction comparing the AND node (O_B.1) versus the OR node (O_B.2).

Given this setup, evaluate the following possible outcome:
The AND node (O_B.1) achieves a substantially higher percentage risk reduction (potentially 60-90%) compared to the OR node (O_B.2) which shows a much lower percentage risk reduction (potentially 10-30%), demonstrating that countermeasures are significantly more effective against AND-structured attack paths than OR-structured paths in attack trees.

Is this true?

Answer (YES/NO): NO